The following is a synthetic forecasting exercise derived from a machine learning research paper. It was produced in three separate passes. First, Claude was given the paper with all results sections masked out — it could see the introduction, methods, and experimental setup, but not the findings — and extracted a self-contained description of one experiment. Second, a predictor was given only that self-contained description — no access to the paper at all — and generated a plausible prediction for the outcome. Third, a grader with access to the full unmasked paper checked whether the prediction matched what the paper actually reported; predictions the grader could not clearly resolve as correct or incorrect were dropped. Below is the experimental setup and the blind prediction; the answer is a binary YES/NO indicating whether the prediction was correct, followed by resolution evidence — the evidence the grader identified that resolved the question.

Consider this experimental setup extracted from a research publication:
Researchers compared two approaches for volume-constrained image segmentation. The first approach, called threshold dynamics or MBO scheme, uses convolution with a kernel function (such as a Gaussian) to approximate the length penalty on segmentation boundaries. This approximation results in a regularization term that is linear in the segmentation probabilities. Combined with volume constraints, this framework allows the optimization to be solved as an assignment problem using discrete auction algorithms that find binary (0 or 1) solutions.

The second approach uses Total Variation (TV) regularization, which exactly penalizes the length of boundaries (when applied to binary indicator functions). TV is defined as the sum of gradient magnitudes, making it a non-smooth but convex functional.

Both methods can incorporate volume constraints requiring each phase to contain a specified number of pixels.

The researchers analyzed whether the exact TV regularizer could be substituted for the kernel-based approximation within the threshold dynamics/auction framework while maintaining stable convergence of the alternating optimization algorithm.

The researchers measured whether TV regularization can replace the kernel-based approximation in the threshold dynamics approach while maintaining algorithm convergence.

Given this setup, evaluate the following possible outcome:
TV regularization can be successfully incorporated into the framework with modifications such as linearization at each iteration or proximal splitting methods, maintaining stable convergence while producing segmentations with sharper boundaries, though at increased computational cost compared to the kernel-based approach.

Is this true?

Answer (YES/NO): NO